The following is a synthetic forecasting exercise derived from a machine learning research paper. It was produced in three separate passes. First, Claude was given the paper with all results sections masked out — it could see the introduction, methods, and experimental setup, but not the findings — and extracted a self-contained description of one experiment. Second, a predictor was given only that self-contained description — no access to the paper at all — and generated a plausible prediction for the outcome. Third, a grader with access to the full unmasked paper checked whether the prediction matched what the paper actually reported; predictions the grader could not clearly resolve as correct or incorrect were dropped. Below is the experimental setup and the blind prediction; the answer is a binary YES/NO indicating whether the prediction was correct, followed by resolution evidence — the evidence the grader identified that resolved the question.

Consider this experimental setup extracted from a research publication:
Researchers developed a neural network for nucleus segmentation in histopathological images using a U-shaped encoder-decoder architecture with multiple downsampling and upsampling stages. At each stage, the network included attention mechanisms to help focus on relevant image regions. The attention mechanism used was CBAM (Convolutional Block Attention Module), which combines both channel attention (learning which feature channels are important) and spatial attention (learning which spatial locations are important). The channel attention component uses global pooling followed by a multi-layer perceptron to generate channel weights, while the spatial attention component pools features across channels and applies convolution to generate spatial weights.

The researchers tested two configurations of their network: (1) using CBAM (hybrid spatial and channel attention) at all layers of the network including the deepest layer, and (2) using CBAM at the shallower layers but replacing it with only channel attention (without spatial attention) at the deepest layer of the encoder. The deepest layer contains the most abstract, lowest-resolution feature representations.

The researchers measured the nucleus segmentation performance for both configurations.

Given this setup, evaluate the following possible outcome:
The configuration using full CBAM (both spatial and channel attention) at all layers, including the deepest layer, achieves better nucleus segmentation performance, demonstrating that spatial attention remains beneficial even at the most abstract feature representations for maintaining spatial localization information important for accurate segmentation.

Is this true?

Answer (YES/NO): NO